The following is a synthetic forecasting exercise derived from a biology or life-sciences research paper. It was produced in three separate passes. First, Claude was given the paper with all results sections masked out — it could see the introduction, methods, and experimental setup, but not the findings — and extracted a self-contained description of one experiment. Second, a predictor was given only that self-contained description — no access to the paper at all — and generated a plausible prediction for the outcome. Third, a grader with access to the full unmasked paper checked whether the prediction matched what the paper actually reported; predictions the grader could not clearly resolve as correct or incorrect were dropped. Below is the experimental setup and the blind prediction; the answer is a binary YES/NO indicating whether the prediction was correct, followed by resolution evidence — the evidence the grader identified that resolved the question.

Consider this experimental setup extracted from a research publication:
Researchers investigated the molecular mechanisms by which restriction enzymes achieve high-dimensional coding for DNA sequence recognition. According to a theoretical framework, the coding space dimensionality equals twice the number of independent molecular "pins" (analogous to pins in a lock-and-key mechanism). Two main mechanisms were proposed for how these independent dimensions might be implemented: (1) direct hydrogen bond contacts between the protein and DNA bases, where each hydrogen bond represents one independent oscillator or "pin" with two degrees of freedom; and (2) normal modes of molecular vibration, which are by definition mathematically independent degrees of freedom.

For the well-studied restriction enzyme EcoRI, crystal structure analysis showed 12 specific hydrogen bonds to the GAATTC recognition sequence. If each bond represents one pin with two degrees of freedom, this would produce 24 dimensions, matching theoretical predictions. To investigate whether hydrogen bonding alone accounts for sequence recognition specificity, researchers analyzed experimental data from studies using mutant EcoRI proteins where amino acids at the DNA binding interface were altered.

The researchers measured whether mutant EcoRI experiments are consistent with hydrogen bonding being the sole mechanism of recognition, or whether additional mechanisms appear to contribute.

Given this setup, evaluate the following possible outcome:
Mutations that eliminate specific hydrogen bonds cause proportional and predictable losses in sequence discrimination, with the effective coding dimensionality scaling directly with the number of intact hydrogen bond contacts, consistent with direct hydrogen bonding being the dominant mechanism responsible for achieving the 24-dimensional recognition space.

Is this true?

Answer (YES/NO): NO